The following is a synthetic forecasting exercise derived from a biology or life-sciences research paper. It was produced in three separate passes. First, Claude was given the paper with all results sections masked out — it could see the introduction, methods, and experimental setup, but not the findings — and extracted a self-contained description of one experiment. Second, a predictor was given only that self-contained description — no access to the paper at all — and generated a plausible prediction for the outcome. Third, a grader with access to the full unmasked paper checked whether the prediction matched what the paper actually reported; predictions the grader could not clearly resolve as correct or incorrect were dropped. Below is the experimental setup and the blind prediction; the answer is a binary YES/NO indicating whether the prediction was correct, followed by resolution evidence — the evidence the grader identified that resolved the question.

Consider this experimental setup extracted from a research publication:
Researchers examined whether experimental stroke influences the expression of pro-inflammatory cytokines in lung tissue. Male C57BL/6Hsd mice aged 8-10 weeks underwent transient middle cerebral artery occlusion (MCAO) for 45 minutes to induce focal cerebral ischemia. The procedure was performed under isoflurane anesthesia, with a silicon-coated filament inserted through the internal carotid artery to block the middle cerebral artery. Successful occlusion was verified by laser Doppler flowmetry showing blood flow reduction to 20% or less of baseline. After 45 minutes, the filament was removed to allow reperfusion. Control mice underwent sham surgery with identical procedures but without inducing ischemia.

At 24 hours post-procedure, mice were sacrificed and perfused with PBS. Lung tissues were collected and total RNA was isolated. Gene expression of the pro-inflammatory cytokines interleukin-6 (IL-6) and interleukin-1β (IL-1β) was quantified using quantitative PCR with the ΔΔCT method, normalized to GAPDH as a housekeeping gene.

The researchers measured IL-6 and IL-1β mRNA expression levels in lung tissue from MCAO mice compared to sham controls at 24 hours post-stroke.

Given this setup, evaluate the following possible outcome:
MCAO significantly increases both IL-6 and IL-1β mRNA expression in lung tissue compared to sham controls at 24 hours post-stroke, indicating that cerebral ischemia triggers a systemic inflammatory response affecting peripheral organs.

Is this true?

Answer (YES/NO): YES